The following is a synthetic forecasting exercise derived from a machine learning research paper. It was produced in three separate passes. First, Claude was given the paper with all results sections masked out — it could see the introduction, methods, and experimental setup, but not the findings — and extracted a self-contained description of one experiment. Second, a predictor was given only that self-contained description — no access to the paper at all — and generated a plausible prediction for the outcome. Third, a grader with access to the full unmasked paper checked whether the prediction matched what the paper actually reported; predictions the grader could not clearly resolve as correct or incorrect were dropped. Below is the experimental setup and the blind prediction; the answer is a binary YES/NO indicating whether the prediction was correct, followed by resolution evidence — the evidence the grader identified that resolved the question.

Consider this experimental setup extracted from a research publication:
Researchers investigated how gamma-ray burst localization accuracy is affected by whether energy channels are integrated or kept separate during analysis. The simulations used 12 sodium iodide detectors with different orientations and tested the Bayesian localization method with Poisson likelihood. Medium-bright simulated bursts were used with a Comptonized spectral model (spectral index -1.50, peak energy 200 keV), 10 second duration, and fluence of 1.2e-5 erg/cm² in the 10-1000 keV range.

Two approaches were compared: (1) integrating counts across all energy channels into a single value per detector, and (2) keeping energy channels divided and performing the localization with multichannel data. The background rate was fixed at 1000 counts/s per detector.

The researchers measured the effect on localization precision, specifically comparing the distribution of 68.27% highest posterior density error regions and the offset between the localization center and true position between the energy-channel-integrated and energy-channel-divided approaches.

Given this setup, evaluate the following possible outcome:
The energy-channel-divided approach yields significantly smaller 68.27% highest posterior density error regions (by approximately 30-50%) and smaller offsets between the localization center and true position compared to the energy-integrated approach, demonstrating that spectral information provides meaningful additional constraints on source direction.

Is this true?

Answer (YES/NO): NO